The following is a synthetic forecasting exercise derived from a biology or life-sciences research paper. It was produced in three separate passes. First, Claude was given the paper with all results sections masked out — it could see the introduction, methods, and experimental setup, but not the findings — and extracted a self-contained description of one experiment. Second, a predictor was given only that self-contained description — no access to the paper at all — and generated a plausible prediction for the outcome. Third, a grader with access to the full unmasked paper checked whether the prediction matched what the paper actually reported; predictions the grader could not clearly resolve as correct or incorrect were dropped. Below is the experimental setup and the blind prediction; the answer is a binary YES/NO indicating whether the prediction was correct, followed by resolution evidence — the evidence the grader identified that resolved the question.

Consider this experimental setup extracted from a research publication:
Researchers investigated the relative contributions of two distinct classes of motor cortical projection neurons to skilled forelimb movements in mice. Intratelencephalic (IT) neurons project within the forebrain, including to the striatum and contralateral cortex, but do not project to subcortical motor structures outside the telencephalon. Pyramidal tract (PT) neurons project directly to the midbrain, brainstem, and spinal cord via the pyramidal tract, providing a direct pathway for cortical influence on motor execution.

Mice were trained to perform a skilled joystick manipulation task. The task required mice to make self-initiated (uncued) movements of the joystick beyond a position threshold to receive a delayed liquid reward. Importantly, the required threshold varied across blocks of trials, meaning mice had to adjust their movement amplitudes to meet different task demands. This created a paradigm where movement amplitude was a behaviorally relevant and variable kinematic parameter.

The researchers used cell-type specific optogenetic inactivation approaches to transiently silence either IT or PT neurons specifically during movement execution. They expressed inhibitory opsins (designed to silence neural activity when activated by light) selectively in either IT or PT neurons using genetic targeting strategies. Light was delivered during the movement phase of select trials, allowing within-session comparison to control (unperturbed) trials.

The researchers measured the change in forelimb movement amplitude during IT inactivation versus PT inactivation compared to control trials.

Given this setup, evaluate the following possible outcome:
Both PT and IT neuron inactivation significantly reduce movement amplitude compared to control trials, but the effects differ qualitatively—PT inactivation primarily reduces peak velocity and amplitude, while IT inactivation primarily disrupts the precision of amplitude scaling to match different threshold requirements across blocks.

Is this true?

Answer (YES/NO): NO